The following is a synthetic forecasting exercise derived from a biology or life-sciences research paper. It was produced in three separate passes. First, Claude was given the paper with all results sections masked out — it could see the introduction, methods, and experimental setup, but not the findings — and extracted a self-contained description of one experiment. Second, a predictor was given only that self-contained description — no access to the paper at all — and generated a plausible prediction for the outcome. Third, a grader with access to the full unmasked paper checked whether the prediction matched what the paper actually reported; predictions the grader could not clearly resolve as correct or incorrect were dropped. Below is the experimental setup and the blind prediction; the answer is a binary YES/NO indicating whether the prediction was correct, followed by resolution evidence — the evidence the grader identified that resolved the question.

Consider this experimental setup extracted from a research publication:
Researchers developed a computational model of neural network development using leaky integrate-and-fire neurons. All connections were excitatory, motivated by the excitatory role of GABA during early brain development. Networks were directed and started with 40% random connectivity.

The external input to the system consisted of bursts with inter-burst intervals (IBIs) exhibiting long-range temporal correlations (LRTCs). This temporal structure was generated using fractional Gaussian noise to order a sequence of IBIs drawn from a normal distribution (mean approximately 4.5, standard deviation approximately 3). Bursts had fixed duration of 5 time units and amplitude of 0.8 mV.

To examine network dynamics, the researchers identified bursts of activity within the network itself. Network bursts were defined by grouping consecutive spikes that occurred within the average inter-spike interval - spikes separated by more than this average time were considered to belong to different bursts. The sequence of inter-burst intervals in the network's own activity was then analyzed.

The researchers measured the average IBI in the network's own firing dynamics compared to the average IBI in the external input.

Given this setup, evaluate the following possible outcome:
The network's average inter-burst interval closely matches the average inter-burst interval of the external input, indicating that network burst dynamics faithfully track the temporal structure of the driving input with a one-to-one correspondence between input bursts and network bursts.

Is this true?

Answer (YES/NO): NO